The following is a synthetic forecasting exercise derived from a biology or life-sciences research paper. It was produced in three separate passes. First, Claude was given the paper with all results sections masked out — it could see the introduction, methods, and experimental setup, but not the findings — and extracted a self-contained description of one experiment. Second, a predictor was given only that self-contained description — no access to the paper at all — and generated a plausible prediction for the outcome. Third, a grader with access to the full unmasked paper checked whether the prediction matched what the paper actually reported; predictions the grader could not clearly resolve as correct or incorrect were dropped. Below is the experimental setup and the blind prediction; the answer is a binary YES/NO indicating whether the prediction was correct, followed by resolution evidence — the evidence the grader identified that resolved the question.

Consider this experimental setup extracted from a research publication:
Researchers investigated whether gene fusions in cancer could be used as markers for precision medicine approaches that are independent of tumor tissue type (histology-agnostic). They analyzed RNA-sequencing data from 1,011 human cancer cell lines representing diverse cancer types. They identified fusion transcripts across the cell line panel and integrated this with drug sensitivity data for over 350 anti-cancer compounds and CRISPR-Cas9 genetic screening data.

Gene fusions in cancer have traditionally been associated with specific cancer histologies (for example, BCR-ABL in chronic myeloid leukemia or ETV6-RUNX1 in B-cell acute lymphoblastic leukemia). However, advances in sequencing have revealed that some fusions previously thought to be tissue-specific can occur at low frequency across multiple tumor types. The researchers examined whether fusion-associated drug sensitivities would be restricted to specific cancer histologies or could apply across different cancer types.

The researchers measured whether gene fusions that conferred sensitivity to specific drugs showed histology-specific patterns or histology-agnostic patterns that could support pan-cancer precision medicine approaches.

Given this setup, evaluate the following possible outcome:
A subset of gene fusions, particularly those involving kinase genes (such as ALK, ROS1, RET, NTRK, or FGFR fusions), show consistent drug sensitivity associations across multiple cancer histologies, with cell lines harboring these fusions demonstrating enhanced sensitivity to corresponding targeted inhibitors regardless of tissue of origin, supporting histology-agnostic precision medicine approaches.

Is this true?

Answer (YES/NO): YES